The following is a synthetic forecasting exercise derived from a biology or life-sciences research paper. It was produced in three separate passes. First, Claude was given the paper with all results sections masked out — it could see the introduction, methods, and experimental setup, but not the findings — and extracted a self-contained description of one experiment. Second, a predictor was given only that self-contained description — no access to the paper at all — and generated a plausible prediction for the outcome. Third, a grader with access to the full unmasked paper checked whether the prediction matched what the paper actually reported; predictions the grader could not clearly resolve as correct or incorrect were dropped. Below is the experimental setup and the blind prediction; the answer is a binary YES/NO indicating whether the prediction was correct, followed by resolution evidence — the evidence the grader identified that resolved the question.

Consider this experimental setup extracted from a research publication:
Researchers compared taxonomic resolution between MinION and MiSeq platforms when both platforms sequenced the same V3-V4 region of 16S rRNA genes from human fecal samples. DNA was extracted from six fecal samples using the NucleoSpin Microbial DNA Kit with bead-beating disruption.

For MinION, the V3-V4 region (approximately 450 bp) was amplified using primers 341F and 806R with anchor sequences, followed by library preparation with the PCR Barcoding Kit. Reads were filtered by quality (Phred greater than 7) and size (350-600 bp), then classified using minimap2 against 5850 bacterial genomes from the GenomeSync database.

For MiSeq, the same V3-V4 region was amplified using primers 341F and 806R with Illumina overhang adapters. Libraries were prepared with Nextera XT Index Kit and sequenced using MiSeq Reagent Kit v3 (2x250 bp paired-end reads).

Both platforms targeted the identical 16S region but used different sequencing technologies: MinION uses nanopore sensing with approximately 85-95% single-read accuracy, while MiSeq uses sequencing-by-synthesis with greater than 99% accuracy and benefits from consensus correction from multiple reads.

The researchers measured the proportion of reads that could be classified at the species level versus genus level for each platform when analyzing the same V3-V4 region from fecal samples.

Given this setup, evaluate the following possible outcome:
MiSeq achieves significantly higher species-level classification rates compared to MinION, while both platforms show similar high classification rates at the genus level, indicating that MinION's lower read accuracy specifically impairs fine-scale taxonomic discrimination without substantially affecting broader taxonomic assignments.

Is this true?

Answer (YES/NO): NO